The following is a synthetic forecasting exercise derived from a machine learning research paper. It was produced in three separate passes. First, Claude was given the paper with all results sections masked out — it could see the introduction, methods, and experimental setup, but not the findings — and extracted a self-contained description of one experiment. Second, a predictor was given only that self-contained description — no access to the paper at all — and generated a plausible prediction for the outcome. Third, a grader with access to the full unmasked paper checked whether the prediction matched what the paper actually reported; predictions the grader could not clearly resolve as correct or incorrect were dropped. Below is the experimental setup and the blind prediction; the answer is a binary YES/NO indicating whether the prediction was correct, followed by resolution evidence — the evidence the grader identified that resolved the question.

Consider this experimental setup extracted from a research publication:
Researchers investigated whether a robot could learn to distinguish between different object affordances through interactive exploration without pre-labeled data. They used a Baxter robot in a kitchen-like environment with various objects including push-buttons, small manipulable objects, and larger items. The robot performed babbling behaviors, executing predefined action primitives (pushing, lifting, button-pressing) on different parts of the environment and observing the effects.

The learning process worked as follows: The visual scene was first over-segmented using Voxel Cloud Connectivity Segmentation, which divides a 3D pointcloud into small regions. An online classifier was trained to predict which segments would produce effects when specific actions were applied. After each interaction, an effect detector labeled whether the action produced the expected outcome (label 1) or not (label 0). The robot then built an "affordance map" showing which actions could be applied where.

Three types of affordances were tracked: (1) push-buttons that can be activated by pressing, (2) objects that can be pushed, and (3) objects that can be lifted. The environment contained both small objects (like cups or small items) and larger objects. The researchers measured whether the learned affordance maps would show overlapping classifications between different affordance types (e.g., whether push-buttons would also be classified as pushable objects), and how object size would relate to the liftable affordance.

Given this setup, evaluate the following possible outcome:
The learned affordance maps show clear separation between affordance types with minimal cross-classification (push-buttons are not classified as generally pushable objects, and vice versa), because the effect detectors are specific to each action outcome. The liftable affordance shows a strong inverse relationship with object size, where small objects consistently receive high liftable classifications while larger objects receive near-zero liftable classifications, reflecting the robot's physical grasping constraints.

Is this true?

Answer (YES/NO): YES